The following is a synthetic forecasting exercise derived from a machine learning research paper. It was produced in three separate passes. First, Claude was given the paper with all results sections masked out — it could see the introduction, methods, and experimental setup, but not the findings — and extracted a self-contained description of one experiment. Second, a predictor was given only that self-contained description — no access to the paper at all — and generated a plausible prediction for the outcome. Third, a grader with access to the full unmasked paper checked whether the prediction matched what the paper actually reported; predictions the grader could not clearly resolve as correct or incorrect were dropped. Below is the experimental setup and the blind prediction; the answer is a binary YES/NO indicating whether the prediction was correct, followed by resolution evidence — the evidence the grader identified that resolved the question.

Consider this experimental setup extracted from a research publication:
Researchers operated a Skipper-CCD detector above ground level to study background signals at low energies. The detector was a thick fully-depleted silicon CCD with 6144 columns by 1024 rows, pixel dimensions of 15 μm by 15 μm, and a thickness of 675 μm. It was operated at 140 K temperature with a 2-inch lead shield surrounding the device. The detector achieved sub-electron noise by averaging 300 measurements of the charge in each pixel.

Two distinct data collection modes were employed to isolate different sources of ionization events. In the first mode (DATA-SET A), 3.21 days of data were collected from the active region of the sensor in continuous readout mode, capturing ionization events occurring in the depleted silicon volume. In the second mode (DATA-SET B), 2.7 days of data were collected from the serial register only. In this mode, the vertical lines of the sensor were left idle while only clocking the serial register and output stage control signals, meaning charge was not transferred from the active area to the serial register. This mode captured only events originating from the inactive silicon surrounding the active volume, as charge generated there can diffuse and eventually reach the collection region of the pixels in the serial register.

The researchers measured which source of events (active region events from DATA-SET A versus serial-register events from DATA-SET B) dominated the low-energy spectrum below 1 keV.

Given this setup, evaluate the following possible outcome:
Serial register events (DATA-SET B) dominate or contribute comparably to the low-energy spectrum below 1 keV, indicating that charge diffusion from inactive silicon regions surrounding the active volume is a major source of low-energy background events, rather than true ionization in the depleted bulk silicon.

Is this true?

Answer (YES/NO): YES